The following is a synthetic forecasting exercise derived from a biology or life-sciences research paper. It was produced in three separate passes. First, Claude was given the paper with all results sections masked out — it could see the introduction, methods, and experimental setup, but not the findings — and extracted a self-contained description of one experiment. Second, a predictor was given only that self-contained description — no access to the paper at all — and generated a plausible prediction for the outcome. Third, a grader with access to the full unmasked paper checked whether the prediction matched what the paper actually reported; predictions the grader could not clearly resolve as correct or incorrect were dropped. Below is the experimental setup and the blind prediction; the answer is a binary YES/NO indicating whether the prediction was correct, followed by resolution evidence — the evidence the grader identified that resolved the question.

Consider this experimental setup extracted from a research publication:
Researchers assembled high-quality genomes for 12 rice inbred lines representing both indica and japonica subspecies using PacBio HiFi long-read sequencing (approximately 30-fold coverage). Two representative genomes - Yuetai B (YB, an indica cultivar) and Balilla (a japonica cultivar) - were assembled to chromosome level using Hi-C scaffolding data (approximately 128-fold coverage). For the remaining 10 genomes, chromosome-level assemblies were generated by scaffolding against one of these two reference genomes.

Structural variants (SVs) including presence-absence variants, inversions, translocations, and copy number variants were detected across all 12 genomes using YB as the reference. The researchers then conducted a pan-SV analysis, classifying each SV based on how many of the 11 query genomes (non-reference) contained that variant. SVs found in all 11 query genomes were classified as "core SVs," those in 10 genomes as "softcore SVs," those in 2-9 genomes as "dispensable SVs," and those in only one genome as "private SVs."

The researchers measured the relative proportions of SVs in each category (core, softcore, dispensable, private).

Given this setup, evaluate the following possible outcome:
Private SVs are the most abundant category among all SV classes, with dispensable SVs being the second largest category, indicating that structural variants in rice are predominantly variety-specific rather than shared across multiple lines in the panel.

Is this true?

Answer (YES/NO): NO